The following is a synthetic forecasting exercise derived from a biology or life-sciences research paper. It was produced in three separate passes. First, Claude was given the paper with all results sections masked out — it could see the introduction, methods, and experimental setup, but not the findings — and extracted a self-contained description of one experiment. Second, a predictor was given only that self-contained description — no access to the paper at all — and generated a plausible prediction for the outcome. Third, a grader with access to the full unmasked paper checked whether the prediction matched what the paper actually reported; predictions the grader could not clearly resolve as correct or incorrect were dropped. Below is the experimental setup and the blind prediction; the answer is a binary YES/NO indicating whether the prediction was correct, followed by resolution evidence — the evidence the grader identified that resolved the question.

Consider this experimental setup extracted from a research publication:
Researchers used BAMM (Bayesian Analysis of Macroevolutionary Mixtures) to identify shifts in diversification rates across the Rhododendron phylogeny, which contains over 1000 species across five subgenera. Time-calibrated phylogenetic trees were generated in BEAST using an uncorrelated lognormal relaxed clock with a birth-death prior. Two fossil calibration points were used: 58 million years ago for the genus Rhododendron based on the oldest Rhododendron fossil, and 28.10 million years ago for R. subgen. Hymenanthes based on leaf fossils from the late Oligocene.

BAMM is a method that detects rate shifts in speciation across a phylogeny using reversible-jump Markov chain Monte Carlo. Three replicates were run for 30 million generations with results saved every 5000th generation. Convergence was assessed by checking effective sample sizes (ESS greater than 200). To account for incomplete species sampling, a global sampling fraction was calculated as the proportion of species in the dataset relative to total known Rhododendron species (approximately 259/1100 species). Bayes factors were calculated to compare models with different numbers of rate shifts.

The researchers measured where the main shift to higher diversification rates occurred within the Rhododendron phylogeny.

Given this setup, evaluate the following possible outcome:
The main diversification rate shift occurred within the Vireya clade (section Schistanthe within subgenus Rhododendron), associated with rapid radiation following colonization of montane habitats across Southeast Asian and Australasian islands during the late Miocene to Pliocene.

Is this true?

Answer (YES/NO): NO